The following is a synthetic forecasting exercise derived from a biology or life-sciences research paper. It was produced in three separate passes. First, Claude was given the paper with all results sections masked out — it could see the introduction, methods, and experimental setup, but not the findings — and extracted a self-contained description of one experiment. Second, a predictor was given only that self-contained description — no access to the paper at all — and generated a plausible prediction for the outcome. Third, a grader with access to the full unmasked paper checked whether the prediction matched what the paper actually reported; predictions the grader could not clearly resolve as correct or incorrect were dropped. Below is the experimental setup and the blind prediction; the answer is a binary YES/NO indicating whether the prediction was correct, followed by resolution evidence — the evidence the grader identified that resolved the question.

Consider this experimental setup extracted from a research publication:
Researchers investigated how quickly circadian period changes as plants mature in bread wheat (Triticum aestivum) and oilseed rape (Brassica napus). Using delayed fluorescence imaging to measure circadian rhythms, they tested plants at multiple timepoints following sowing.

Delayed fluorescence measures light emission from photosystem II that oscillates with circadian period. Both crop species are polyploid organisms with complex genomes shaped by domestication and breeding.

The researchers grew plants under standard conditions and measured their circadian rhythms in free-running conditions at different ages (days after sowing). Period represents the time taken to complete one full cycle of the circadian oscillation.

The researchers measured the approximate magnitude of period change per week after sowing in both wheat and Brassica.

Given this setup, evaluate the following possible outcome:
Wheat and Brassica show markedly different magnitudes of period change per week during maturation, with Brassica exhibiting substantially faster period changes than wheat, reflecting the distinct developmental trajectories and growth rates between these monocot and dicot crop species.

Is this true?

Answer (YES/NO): YES